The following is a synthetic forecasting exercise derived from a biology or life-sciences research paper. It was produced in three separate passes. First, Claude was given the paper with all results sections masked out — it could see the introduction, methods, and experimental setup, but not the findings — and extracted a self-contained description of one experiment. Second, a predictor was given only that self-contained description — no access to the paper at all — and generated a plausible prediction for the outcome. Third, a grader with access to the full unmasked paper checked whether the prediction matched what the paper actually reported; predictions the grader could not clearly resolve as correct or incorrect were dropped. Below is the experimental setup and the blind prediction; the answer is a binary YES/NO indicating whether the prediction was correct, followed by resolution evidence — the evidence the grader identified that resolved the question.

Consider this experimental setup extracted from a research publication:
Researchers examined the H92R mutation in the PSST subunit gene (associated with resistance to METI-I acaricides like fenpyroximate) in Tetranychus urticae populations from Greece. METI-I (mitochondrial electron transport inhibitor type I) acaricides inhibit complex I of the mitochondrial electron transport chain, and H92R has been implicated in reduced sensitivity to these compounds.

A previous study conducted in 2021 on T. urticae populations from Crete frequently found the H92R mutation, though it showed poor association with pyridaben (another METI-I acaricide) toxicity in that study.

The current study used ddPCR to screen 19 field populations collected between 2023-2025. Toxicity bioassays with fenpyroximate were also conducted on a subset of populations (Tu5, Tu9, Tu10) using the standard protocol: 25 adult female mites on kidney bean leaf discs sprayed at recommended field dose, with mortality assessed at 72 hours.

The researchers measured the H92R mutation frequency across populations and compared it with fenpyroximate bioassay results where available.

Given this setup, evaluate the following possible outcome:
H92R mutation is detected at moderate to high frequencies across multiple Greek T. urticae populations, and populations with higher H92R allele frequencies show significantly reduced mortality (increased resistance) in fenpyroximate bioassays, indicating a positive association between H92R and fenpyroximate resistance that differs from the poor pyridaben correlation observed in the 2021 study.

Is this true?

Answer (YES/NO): NO